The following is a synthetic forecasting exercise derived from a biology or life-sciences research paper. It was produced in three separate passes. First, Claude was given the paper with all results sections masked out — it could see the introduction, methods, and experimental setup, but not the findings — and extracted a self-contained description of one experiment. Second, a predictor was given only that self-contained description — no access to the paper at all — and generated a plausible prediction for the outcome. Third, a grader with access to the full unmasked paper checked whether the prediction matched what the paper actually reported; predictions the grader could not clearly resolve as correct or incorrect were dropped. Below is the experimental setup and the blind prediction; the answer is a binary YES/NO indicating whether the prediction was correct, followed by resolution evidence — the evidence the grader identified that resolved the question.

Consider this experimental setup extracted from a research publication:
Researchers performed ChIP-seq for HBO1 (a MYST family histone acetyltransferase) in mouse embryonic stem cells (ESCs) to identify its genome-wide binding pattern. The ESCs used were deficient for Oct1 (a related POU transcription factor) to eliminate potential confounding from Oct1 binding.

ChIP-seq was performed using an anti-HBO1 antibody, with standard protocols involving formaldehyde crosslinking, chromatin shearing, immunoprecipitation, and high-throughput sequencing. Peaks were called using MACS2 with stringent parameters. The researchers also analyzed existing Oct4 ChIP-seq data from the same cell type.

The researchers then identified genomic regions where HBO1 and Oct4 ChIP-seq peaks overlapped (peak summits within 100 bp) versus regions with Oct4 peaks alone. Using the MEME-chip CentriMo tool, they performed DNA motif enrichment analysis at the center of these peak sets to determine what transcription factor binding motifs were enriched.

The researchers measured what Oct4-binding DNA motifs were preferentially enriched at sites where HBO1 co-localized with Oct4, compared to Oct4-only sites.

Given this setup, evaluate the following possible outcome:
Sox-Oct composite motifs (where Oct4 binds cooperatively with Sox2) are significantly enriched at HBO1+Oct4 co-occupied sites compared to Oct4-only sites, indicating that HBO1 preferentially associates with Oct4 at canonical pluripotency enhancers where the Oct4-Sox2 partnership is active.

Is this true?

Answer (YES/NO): NO